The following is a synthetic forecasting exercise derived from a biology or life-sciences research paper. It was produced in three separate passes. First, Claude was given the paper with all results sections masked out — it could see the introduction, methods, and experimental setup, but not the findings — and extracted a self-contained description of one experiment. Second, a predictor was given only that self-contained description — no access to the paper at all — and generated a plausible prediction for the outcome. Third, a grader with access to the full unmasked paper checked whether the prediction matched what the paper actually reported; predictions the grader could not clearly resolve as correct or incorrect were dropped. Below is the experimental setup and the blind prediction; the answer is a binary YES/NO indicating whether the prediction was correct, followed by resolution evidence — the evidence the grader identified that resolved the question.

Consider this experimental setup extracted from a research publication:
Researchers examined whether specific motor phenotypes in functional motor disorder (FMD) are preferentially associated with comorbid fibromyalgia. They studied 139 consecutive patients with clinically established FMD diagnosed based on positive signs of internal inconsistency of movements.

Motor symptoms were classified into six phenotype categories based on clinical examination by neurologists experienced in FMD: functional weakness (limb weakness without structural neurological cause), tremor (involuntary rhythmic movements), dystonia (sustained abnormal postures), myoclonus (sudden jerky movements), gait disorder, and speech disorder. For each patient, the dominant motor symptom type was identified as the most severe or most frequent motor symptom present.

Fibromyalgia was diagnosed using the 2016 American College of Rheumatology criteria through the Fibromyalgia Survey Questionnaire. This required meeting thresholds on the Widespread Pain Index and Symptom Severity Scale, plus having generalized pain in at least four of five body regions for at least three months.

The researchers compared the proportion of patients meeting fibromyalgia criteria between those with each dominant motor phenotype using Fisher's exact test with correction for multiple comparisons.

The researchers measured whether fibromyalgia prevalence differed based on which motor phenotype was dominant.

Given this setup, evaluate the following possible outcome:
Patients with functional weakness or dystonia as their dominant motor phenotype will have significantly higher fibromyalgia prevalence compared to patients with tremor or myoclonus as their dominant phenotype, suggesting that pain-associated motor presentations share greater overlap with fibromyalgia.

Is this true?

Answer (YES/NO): NO